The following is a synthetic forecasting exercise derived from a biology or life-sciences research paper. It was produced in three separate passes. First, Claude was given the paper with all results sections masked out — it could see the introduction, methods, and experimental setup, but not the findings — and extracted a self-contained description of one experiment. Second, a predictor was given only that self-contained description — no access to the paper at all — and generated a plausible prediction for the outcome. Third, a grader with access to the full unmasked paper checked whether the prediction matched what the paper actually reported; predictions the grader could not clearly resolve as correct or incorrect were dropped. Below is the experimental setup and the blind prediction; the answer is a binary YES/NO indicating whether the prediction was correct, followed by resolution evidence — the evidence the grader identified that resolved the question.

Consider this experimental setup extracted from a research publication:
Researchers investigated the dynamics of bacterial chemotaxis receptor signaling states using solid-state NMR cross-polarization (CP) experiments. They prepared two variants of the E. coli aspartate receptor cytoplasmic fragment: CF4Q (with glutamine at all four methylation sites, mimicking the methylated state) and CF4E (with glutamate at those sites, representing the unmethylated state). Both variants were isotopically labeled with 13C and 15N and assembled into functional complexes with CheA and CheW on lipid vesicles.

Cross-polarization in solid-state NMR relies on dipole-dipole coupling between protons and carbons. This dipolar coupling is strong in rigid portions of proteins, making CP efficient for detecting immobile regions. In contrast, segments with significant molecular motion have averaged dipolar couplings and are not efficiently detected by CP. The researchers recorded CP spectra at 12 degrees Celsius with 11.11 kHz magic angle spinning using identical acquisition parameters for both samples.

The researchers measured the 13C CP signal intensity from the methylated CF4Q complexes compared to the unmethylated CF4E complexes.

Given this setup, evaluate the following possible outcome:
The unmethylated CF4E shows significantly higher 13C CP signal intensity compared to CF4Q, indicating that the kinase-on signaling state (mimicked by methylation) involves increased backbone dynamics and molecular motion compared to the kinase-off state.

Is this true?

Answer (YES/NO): NO